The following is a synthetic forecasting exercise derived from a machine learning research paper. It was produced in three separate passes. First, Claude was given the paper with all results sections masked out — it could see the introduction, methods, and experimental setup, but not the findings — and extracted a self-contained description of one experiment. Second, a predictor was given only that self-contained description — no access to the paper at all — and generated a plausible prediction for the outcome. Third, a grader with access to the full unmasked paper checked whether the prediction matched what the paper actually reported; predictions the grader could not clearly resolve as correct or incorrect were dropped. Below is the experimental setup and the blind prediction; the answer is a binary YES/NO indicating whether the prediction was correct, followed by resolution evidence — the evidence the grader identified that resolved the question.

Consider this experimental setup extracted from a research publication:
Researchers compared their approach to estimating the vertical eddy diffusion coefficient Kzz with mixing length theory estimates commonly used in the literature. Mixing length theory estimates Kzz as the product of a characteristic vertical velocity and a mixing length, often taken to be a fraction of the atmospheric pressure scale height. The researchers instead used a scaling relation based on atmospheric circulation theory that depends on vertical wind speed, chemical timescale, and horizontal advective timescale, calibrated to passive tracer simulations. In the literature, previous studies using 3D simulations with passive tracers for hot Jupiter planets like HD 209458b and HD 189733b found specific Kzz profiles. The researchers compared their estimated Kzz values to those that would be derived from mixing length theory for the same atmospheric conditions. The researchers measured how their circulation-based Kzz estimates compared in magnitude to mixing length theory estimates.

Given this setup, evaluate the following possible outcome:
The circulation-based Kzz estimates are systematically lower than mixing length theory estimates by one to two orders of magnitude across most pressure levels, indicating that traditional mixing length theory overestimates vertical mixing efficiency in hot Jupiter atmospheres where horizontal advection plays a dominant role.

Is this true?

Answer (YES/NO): YES